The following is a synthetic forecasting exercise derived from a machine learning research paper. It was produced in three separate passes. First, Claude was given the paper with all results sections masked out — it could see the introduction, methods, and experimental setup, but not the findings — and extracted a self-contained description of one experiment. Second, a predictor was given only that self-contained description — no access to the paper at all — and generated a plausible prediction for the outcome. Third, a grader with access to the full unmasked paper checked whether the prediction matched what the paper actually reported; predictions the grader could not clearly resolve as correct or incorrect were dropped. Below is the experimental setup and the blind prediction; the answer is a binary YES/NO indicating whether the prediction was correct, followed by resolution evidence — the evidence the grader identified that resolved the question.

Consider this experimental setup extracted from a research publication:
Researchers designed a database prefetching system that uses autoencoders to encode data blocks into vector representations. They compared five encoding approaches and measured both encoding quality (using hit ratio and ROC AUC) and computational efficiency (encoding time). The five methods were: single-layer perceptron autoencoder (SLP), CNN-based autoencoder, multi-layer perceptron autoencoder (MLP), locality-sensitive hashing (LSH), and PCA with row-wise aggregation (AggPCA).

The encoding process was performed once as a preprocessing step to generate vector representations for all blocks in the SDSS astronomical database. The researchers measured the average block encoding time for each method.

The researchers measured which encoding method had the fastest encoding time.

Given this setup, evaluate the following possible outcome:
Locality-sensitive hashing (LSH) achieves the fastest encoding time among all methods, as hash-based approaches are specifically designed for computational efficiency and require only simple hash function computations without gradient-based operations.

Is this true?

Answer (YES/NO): NO